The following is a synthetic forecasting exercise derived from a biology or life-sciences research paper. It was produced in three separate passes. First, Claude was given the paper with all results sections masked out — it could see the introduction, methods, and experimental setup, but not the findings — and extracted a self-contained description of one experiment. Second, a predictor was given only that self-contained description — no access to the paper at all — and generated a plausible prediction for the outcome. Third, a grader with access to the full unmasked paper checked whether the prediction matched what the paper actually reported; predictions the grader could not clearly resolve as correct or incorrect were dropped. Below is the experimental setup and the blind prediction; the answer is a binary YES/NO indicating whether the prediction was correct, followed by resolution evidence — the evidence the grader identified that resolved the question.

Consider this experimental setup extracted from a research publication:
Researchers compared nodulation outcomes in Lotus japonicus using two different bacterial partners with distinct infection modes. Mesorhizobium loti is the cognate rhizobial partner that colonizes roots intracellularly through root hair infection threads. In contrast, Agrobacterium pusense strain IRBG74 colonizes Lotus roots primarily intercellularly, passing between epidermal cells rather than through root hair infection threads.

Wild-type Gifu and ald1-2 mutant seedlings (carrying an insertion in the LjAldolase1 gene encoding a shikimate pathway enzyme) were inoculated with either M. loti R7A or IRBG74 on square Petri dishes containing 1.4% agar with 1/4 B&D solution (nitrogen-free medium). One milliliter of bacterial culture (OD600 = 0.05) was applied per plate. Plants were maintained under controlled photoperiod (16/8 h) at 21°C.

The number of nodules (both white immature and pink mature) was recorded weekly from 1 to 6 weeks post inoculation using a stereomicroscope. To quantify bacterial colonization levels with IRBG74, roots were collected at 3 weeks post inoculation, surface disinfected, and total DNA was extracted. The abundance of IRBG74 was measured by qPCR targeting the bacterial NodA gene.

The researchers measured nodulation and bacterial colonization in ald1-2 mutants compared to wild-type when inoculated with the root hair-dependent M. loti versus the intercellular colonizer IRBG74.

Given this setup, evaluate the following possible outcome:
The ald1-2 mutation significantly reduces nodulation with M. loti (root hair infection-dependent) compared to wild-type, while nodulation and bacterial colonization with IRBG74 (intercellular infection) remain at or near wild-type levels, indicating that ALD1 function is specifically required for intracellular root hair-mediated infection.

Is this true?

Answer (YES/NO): NO